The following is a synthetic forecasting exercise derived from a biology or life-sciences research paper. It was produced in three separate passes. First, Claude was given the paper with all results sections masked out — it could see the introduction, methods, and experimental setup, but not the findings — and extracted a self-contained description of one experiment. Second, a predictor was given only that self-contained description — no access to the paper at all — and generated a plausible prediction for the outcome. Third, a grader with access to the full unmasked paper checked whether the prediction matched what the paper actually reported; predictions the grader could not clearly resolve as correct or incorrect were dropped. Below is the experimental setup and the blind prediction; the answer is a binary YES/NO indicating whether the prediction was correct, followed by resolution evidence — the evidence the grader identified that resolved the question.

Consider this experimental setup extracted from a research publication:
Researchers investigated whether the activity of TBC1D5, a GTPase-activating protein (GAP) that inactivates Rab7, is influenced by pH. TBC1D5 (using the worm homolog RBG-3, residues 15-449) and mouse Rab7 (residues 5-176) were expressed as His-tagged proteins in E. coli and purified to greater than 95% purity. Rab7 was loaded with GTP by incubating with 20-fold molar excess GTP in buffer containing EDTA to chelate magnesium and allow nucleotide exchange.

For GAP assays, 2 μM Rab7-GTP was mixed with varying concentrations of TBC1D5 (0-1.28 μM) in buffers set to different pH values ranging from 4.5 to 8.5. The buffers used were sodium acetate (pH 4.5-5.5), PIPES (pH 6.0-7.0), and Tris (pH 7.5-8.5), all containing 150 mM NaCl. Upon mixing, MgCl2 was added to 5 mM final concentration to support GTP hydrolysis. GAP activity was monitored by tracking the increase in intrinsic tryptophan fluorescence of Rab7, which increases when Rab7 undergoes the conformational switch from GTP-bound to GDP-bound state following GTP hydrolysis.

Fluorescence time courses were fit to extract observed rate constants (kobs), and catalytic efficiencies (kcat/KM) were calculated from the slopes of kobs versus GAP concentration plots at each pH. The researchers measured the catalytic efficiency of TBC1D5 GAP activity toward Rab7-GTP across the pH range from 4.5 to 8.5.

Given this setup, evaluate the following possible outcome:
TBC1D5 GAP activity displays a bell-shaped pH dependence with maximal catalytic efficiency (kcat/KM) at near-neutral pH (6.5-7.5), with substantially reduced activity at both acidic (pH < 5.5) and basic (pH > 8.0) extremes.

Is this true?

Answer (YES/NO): NO